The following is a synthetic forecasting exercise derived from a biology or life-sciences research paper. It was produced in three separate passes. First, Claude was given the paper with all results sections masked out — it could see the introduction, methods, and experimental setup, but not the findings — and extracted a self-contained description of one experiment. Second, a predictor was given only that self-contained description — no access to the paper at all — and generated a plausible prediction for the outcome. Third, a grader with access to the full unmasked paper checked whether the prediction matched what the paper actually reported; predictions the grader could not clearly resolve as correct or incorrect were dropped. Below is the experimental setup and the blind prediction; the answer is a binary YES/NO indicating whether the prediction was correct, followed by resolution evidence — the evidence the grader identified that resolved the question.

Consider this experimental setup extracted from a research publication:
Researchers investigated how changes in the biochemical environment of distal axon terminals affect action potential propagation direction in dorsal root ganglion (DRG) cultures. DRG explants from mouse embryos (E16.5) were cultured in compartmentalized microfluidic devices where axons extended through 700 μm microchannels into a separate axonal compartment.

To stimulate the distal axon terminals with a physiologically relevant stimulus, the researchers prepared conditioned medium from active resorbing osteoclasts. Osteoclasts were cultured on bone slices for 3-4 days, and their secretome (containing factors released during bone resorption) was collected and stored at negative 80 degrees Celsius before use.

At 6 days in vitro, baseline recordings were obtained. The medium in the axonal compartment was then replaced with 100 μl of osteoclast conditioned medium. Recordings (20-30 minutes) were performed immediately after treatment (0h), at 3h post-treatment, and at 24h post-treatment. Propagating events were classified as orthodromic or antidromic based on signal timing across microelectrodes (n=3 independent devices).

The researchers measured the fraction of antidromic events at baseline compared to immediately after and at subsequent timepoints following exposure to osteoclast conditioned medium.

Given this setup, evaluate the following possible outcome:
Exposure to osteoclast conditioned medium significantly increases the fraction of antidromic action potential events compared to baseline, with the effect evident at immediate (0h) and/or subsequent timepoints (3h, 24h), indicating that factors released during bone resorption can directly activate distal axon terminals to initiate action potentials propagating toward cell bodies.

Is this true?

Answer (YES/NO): YES